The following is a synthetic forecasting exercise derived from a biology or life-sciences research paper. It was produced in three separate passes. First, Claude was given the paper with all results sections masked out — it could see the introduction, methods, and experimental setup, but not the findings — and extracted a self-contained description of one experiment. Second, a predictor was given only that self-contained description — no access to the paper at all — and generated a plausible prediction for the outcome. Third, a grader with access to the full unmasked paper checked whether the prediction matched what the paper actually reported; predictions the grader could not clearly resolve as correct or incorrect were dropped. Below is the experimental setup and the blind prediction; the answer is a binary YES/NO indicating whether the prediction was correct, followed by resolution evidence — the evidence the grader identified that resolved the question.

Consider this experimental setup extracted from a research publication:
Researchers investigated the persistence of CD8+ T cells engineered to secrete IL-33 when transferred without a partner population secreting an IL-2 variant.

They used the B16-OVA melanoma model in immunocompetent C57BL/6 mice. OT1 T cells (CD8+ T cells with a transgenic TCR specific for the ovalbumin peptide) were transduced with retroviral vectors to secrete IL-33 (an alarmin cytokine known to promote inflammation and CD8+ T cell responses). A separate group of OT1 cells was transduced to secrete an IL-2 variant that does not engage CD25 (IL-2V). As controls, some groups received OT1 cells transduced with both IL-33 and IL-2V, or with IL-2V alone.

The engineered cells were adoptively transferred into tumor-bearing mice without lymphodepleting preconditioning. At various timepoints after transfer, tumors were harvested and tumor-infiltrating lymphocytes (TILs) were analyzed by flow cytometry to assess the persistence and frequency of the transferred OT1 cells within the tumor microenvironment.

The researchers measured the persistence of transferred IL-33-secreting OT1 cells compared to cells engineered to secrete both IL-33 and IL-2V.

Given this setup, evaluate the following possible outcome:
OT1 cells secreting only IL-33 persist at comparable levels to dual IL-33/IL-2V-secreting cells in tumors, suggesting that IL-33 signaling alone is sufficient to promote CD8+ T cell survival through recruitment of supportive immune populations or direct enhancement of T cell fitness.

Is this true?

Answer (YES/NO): NO